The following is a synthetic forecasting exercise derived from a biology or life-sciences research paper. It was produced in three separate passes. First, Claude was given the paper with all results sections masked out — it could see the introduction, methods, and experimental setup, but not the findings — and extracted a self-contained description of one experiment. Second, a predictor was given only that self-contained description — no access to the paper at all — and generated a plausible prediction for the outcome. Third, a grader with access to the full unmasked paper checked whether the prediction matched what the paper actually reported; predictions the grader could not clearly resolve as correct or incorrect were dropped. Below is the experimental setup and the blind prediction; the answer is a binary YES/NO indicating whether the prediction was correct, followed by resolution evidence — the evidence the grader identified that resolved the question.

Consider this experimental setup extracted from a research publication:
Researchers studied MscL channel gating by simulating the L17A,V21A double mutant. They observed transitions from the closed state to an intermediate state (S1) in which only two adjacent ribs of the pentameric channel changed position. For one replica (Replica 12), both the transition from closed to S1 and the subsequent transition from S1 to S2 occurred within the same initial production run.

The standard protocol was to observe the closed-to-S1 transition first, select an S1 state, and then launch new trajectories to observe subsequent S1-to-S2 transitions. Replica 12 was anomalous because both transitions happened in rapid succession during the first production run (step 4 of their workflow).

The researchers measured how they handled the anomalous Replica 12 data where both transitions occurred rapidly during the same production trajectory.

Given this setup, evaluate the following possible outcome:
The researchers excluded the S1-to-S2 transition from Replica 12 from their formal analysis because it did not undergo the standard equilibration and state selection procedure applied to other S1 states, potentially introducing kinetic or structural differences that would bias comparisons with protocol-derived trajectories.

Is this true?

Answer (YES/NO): NO